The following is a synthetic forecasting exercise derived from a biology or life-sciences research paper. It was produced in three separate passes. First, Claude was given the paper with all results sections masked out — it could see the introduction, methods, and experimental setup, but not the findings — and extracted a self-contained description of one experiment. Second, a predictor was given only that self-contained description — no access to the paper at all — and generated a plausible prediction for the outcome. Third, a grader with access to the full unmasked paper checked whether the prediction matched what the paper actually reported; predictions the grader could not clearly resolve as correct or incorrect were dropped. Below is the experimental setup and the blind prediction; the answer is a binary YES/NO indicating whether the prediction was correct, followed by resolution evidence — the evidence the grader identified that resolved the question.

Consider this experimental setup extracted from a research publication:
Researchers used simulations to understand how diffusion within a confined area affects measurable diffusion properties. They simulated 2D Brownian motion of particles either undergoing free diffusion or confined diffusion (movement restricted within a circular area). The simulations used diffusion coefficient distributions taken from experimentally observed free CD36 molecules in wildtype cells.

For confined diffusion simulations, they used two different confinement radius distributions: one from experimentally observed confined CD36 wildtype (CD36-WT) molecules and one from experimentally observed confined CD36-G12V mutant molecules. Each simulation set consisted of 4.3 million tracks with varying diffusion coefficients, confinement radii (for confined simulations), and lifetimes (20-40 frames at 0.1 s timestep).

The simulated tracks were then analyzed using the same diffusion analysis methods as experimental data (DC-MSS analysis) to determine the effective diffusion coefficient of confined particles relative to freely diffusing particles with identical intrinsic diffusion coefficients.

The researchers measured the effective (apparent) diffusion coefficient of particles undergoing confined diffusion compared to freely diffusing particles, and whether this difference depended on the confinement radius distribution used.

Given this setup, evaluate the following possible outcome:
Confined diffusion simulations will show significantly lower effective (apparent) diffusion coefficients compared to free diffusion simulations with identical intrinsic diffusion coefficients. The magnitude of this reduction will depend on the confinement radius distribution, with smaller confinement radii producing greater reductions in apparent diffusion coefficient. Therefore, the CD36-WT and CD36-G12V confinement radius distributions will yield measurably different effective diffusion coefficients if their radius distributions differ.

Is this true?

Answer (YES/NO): YES